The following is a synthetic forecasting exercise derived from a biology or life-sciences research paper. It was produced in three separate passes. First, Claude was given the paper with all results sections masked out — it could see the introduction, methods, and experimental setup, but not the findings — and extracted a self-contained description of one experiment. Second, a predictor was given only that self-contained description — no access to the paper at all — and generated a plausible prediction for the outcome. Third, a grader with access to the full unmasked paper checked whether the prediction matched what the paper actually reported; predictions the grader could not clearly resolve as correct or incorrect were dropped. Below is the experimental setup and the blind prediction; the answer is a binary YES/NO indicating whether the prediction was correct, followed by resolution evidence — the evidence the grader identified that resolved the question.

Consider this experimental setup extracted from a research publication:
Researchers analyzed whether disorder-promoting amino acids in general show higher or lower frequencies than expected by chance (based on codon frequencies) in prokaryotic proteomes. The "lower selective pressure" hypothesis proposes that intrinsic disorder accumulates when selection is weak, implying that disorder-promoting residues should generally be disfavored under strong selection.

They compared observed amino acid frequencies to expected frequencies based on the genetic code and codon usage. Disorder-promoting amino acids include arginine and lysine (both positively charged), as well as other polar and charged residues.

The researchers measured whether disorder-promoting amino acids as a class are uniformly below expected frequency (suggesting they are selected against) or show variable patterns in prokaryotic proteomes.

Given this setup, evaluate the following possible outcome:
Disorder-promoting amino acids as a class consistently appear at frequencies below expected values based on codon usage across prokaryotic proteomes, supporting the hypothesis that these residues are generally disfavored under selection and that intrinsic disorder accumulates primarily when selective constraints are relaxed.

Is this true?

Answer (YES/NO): NO